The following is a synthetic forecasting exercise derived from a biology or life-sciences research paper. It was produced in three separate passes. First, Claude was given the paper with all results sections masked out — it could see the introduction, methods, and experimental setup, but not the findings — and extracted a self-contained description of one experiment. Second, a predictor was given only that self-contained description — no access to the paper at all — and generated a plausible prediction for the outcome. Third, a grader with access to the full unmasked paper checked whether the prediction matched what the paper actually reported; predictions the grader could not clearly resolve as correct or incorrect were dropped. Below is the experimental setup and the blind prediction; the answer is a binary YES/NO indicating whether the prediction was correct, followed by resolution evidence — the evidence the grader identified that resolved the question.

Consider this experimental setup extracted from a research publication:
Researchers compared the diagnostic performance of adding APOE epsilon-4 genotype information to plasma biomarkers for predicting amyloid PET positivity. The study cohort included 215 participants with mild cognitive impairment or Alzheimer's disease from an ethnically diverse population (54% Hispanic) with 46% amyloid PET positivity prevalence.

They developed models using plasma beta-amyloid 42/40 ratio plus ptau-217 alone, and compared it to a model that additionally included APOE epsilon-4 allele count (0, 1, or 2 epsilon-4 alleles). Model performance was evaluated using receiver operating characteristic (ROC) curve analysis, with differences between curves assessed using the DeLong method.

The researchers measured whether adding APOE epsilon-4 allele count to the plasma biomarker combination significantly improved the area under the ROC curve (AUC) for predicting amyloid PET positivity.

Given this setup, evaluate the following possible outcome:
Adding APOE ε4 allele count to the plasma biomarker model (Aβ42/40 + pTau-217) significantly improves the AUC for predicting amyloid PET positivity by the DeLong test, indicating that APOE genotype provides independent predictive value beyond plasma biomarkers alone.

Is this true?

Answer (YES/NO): YES